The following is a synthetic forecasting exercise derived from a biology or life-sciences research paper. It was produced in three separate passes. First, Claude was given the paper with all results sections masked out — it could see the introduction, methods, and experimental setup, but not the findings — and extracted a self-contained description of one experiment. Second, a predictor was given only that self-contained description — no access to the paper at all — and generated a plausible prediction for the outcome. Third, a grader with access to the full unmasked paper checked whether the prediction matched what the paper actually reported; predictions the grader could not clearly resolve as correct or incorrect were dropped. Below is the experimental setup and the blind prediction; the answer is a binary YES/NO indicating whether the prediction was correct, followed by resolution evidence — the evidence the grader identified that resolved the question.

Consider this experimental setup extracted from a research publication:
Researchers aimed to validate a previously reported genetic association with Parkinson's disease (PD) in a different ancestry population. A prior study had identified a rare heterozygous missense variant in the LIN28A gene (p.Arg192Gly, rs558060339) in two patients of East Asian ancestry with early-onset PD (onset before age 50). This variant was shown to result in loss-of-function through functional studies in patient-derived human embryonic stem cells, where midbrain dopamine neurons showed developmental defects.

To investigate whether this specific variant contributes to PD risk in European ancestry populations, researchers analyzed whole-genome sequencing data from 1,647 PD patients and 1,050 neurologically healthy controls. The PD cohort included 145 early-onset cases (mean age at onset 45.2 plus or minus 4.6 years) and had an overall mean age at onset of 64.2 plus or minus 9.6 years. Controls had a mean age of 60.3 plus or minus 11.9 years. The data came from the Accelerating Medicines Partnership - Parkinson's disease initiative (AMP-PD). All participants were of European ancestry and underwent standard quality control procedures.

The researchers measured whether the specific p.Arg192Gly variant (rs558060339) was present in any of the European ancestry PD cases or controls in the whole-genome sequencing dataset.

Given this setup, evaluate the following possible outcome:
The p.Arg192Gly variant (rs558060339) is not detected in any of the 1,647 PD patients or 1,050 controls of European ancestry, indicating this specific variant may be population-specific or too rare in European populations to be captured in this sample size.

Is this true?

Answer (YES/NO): YES